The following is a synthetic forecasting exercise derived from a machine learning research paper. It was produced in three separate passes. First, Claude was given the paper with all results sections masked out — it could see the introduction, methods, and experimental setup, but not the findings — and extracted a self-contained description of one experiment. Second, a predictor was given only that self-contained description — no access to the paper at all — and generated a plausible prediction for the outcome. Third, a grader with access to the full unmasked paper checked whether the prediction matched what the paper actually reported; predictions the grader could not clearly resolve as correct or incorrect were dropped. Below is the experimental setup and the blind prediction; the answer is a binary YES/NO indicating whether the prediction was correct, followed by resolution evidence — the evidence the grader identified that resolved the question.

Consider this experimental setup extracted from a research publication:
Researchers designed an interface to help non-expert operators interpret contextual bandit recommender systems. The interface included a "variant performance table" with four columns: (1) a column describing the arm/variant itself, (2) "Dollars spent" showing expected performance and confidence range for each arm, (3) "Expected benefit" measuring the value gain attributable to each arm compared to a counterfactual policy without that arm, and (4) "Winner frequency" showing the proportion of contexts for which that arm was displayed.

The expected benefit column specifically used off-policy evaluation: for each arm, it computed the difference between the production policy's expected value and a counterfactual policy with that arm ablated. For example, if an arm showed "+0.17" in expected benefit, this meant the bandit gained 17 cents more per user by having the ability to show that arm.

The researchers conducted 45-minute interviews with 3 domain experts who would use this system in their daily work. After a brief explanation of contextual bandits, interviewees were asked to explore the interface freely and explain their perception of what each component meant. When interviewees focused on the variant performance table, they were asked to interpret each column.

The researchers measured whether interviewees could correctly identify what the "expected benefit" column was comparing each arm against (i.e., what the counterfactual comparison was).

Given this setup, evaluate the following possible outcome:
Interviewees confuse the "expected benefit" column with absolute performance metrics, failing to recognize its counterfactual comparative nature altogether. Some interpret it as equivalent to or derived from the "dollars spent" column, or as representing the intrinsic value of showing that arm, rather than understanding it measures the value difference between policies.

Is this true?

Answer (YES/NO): NO